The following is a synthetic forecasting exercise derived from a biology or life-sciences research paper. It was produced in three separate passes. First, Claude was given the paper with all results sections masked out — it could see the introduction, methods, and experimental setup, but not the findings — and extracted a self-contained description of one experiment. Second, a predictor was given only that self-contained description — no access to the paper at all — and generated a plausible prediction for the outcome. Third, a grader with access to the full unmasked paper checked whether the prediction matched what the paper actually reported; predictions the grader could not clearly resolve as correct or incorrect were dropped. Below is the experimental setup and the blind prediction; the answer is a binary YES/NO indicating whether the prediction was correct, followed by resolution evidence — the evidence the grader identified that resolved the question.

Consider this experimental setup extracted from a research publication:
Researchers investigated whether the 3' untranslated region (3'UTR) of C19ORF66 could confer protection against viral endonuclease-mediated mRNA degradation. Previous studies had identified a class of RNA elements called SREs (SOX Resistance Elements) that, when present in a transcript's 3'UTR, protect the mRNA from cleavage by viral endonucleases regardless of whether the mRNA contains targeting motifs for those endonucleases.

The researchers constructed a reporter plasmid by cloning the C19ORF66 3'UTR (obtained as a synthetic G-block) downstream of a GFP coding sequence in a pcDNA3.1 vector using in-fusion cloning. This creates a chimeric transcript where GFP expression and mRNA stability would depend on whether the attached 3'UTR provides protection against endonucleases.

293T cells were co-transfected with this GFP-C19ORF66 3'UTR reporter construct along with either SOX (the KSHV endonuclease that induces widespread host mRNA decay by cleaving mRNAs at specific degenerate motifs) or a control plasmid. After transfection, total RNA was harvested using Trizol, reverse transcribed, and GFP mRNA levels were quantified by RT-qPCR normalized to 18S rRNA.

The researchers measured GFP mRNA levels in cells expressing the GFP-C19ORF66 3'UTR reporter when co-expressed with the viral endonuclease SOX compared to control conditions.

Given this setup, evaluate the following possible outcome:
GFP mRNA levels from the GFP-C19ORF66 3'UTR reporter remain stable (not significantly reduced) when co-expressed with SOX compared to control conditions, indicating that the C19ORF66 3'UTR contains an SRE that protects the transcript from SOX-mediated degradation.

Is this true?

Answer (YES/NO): YES